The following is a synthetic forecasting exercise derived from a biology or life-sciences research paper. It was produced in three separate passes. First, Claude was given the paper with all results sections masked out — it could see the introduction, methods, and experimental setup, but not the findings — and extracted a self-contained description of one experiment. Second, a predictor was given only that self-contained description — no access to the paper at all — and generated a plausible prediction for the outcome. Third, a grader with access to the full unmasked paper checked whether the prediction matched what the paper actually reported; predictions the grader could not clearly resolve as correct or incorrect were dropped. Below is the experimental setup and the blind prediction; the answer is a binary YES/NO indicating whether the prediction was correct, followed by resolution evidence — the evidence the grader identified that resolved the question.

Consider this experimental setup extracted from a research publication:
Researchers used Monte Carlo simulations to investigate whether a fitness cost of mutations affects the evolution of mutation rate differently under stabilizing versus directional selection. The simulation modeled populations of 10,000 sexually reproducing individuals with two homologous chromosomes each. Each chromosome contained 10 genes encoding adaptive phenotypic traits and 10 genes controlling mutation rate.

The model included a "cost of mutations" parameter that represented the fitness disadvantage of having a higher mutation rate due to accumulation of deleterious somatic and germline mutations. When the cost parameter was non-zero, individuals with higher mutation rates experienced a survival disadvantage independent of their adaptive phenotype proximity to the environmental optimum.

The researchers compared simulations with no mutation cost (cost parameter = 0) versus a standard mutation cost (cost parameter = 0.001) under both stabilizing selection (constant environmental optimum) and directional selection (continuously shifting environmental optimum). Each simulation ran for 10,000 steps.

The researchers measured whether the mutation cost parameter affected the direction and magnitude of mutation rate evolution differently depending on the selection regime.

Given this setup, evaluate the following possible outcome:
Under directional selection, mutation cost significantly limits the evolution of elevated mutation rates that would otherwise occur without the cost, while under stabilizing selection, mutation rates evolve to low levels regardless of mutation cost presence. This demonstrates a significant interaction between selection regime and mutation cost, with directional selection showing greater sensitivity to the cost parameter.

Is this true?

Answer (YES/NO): NO